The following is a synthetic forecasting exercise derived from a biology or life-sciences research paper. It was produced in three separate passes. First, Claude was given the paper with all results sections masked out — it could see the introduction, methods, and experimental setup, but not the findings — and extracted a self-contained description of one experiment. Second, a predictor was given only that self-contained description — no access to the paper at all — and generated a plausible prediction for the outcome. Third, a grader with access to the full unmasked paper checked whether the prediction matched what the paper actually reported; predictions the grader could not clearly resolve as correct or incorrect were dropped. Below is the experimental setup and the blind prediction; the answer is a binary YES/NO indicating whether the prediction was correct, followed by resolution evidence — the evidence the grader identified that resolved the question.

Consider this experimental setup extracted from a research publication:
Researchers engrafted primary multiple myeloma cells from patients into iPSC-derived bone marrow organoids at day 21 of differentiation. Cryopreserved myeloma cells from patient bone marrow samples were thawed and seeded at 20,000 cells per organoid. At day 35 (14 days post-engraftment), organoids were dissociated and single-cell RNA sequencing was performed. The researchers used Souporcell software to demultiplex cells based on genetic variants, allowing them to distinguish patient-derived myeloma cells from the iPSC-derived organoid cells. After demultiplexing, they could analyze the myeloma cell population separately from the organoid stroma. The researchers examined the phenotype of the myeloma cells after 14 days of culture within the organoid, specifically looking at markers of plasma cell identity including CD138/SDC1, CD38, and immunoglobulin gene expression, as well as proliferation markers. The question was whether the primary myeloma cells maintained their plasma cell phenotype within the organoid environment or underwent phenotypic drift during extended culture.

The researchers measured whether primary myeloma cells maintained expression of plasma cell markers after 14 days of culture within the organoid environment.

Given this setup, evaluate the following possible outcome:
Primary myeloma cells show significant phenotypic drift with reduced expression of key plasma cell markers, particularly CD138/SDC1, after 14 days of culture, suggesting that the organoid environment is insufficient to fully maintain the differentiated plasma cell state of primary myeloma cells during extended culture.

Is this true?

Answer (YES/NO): NO